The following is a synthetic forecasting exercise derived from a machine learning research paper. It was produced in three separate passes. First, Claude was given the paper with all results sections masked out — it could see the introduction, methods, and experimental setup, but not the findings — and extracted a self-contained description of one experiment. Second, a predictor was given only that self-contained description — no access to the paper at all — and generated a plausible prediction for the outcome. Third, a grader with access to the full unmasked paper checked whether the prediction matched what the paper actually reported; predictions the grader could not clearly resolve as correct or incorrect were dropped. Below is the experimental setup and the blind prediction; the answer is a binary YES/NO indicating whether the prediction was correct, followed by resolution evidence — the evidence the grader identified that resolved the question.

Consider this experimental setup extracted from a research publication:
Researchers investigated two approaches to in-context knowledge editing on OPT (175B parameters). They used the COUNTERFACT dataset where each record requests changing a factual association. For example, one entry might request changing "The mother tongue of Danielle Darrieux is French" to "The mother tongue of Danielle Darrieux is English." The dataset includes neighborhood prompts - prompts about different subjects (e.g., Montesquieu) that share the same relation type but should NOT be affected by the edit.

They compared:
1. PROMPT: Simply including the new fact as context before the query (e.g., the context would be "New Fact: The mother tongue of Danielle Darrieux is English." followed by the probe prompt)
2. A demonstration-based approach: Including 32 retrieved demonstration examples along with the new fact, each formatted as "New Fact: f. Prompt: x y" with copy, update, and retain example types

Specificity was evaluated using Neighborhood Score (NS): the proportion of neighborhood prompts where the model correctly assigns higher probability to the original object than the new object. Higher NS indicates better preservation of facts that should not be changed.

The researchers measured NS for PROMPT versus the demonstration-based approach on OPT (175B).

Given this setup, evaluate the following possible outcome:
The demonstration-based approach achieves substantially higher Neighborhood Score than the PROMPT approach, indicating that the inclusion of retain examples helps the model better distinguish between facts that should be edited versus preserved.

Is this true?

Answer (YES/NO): YES